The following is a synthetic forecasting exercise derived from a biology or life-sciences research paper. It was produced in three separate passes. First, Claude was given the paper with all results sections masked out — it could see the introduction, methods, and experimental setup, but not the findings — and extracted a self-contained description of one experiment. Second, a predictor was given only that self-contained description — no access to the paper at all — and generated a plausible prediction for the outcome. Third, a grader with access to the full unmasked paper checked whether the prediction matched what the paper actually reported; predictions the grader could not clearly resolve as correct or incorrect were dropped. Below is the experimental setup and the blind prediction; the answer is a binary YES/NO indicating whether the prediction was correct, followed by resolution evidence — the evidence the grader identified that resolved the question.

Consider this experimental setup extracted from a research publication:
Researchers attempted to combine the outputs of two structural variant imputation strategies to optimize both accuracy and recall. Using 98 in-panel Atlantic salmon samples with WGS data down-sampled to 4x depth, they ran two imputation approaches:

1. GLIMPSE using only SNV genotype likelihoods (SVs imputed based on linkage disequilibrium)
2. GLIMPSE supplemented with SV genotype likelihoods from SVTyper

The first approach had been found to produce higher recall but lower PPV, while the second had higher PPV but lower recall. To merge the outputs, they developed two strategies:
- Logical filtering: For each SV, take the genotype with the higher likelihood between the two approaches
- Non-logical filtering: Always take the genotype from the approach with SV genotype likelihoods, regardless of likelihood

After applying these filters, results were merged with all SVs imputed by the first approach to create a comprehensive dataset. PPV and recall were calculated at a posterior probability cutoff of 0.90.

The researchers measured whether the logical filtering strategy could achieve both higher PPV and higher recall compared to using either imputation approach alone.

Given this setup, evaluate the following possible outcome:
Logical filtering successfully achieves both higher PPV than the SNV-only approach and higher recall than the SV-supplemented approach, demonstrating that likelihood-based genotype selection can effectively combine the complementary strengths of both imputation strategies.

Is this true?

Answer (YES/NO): YES